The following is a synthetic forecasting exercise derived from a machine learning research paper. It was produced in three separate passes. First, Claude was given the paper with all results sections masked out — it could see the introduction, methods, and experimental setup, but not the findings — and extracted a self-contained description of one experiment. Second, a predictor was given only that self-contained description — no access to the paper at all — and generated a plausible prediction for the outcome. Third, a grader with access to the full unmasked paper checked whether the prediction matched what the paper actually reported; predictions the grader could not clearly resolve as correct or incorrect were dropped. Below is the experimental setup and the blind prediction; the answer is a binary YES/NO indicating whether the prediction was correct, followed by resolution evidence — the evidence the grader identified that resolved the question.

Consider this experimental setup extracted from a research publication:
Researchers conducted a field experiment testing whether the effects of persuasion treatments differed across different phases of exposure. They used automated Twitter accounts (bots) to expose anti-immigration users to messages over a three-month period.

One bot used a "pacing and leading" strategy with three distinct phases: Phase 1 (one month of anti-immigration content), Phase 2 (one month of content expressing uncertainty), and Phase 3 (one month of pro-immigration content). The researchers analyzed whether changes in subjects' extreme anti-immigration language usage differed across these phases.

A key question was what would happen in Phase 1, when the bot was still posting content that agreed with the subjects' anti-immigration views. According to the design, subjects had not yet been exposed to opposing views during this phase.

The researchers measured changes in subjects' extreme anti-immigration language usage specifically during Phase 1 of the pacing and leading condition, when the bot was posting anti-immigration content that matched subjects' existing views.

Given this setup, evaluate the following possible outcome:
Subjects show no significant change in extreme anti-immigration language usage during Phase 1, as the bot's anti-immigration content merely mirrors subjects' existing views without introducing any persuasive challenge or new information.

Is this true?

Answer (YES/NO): YES